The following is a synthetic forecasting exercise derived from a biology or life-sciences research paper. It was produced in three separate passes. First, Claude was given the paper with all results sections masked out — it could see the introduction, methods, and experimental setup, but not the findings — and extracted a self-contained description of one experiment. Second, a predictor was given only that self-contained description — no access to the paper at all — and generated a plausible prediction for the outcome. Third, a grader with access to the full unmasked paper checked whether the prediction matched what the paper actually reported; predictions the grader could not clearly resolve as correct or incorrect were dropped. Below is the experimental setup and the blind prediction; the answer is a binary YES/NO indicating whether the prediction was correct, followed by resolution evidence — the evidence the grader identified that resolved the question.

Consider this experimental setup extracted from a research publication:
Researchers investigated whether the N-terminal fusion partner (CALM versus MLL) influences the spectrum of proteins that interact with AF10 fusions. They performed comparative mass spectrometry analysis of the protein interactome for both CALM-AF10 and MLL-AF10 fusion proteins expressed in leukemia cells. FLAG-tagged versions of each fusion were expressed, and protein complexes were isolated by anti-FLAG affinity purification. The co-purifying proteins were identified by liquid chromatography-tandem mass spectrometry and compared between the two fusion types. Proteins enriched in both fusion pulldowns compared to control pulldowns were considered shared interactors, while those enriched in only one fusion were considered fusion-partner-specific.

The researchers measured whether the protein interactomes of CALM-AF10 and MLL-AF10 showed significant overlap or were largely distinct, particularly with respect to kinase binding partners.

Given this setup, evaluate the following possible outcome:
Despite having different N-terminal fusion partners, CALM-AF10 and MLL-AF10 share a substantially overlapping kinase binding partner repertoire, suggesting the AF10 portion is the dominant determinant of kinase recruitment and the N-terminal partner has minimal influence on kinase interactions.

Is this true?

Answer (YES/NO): NO